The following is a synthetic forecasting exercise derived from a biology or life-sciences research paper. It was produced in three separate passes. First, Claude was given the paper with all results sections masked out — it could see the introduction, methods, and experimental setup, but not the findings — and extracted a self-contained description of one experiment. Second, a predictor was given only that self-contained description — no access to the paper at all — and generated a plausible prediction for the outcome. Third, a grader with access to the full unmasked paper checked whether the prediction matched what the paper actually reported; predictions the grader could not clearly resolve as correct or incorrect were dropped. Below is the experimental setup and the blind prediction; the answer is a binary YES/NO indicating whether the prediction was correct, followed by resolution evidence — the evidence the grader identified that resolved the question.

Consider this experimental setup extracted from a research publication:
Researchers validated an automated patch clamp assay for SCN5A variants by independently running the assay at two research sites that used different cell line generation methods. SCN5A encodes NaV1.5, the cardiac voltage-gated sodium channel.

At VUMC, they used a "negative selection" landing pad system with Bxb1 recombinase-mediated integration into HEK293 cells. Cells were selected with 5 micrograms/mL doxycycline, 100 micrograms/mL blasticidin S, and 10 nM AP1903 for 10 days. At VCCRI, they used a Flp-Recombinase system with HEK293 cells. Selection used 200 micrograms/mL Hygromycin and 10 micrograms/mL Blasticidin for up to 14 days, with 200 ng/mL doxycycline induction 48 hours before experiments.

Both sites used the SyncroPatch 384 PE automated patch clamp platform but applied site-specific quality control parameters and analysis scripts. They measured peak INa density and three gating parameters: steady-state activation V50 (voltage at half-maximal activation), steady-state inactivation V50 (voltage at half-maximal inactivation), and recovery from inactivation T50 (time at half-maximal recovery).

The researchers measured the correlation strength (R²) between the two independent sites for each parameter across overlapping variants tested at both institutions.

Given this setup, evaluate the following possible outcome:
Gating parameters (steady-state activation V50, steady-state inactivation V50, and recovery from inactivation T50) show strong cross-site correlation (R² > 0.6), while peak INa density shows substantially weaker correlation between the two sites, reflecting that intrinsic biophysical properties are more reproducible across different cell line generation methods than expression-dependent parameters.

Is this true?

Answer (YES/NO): NO